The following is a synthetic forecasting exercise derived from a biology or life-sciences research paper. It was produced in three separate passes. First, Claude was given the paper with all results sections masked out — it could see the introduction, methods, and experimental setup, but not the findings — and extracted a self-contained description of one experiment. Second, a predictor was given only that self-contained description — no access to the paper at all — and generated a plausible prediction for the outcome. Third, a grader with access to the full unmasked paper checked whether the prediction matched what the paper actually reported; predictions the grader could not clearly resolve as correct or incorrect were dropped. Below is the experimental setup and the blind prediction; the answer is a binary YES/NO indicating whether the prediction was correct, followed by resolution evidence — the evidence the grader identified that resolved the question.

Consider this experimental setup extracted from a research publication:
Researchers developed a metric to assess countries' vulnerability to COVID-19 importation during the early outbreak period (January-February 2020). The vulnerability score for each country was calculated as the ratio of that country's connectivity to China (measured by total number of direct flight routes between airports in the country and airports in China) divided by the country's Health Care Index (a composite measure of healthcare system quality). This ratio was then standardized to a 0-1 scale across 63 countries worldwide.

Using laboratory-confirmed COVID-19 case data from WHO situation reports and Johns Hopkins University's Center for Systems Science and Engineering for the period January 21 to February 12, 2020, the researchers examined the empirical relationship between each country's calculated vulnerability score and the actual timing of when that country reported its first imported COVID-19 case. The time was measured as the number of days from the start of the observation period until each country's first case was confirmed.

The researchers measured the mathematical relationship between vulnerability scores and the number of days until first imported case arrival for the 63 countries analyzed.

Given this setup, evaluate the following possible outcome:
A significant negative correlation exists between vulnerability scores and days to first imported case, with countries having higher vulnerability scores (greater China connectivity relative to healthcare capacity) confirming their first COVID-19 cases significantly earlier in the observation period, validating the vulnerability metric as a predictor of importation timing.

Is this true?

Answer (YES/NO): YES